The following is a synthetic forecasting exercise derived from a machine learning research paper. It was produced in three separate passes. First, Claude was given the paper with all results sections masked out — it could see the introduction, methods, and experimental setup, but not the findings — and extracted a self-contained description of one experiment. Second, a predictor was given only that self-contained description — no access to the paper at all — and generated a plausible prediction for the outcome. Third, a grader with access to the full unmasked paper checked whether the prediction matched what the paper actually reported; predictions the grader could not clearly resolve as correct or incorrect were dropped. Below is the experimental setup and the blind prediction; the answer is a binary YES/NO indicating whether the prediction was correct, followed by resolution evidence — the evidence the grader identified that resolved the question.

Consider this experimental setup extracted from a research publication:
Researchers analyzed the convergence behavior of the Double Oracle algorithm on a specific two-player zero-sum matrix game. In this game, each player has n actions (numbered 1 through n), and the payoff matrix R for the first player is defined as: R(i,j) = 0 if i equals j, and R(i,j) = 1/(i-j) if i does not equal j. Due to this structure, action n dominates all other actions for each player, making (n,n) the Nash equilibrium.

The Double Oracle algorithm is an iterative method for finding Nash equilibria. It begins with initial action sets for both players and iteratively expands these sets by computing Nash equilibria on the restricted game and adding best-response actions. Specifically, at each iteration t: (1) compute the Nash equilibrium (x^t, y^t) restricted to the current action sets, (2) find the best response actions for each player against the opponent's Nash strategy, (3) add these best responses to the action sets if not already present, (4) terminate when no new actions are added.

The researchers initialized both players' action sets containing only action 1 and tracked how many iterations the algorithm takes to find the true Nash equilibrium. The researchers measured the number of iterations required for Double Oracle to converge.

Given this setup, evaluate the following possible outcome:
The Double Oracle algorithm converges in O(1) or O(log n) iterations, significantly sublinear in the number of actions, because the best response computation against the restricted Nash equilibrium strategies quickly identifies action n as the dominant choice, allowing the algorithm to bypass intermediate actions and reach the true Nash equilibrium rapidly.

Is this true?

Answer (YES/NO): NO